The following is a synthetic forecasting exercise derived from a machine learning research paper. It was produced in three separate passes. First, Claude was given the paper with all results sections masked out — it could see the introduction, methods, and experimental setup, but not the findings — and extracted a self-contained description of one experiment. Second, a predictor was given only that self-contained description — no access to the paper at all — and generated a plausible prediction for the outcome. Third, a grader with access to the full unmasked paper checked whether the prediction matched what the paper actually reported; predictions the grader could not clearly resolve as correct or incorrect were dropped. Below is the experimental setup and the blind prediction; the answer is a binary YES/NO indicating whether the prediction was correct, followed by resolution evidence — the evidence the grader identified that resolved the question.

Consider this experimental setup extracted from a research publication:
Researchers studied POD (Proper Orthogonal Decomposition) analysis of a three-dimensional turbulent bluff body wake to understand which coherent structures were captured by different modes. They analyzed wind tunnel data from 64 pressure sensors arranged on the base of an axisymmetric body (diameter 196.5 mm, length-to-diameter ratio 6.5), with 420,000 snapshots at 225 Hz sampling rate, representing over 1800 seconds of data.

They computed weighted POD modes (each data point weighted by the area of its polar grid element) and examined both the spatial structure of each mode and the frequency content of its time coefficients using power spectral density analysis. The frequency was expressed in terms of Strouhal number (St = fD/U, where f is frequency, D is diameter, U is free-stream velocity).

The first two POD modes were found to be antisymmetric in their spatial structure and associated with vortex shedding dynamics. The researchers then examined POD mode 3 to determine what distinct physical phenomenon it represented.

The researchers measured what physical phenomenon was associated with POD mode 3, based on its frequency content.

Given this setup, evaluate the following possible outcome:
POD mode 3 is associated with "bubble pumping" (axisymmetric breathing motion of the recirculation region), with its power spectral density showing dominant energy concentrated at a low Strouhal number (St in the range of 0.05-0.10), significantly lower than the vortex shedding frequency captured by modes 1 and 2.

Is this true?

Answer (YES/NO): NO